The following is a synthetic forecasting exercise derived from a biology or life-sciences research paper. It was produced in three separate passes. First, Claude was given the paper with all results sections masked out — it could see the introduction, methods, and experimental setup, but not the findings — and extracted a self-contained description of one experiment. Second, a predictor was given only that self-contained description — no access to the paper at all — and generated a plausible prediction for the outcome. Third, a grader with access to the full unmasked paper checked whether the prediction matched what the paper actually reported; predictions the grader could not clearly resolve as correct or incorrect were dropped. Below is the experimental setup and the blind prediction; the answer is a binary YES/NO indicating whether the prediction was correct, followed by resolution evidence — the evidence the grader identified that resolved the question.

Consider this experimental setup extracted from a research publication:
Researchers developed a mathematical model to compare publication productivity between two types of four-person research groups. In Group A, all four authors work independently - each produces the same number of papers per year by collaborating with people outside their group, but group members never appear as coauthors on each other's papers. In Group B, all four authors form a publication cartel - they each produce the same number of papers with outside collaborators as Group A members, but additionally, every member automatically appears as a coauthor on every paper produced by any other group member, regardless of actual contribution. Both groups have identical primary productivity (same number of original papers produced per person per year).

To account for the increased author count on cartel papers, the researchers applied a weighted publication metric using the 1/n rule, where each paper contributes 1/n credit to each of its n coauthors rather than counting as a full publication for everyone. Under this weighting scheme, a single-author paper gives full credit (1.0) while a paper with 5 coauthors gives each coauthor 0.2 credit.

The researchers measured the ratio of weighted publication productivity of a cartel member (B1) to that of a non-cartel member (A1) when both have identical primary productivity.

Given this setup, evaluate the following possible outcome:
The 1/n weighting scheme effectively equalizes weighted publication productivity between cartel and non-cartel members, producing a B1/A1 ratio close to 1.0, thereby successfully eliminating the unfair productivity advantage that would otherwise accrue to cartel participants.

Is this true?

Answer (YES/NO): NO